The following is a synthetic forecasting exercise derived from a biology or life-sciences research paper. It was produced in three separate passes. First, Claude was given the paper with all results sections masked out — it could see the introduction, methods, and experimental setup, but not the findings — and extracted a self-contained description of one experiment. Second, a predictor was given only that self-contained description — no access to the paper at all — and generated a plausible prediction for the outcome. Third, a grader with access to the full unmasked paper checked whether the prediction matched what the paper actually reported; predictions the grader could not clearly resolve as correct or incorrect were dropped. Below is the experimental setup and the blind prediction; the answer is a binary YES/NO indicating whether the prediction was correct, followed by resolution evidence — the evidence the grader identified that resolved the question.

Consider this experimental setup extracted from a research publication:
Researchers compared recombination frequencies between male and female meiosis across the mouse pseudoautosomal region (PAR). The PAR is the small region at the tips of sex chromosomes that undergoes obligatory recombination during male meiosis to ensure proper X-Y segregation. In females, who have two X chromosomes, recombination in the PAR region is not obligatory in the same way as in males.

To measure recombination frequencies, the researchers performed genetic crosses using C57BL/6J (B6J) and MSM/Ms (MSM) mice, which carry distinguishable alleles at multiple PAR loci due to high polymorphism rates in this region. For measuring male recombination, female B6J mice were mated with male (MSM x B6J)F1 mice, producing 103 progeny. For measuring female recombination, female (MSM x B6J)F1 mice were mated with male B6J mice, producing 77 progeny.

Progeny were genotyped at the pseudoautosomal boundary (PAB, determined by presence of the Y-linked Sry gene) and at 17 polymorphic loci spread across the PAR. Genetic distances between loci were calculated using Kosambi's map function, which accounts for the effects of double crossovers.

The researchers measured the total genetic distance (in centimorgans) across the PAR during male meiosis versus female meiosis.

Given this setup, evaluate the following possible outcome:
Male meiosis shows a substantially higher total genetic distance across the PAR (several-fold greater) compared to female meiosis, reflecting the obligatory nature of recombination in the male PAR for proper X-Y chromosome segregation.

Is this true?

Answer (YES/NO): YES